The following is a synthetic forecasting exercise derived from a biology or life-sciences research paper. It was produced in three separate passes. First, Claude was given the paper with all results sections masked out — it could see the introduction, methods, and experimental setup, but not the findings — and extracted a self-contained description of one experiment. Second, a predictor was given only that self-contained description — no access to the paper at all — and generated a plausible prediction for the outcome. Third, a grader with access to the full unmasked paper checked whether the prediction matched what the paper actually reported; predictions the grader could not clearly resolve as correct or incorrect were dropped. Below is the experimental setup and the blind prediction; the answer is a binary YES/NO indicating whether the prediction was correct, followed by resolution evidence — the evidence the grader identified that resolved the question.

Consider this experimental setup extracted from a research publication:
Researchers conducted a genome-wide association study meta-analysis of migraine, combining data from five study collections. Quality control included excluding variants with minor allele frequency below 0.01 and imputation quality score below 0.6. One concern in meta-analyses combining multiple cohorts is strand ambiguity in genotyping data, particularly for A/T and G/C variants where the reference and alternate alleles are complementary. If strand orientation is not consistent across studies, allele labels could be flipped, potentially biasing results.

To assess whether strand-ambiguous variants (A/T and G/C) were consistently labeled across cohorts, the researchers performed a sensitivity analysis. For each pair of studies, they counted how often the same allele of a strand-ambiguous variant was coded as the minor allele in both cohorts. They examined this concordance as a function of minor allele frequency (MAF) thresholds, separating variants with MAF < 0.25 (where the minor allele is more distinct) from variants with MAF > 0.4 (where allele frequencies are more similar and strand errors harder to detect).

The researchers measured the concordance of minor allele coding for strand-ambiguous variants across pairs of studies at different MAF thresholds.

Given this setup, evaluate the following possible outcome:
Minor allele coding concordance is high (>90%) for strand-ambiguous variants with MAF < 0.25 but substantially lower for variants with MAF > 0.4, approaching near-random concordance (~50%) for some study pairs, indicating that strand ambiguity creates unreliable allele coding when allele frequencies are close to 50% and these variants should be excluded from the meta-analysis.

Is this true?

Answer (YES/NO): NO